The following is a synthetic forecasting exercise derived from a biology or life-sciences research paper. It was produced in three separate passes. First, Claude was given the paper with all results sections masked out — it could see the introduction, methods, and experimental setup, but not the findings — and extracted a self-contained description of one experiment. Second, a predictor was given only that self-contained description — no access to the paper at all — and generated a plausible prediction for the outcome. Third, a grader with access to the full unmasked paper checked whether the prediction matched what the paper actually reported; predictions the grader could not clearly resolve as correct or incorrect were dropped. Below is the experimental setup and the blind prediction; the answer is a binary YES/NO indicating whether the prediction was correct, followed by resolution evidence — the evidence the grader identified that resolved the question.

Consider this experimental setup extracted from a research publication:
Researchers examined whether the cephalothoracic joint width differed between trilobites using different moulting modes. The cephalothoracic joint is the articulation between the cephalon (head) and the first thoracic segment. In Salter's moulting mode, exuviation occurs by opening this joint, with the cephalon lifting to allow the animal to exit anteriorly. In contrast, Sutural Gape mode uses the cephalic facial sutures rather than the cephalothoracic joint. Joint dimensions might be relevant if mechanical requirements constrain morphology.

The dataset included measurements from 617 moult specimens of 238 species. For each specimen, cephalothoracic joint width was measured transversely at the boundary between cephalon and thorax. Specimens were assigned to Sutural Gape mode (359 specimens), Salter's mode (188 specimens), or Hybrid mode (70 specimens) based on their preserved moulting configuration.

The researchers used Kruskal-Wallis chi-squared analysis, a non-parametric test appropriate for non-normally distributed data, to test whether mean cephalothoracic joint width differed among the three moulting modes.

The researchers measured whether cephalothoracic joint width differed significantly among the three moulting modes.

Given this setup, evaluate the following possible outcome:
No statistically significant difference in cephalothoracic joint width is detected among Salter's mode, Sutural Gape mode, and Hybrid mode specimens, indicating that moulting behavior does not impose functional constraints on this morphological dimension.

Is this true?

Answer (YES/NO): YES